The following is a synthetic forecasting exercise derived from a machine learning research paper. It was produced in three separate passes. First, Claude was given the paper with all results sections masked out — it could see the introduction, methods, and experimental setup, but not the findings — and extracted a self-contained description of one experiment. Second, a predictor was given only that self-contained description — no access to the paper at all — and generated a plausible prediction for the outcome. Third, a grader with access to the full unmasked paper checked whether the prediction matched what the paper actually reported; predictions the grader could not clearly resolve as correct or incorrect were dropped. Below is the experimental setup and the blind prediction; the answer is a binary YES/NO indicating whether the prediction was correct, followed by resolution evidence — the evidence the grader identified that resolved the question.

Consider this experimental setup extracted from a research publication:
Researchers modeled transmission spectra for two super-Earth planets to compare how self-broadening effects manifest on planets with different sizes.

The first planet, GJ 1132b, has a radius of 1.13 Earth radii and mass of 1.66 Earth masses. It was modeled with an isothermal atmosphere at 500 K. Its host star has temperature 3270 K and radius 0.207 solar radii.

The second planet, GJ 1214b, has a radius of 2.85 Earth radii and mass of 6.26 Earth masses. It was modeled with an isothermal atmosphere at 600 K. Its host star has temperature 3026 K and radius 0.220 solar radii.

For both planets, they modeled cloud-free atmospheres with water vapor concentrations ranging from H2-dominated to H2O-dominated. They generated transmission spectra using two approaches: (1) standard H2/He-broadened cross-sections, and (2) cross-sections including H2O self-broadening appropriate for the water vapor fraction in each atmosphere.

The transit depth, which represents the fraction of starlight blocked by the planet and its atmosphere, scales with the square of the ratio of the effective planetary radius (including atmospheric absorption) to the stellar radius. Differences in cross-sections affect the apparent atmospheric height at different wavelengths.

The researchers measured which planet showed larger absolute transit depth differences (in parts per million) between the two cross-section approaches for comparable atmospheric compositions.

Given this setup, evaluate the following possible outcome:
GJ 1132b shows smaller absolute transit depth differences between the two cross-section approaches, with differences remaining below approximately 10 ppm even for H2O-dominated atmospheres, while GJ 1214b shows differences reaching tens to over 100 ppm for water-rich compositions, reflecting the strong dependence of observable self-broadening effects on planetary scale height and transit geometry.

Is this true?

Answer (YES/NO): NO